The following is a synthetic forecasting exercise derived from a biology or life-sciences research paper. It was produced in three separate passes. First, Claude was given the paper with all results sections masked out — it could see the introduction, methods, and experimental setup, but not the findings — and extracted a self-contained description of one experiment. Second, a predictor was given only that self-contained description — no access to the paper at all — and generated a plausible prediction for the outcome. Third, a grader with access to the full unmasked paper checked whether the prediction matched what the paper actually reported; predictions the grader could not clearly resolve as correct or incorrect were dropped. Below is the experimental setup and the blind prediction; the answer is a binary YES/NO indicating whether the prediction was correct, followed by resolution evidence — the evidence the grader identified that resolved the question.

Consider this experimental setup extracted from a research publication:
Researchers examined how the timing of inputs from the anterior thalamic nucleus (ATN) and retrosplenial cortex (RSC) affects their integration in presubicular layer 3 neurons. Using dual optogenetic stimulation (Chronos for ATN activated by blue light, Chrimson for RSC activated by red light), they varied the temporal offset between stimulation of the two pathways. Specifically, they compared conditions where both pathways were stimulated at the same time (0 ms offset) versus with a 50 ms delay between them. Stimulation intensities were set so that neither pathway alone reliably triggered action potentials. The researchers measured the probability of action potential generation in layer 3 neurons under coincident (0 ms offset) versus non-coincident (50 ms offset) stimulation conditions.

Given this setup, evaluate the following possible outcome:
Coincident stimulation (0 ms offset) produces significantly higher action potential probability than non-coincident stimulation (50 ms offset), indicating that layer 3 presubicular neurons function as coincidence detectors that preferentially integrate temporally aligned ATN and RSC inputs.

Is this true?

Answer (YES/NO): YES